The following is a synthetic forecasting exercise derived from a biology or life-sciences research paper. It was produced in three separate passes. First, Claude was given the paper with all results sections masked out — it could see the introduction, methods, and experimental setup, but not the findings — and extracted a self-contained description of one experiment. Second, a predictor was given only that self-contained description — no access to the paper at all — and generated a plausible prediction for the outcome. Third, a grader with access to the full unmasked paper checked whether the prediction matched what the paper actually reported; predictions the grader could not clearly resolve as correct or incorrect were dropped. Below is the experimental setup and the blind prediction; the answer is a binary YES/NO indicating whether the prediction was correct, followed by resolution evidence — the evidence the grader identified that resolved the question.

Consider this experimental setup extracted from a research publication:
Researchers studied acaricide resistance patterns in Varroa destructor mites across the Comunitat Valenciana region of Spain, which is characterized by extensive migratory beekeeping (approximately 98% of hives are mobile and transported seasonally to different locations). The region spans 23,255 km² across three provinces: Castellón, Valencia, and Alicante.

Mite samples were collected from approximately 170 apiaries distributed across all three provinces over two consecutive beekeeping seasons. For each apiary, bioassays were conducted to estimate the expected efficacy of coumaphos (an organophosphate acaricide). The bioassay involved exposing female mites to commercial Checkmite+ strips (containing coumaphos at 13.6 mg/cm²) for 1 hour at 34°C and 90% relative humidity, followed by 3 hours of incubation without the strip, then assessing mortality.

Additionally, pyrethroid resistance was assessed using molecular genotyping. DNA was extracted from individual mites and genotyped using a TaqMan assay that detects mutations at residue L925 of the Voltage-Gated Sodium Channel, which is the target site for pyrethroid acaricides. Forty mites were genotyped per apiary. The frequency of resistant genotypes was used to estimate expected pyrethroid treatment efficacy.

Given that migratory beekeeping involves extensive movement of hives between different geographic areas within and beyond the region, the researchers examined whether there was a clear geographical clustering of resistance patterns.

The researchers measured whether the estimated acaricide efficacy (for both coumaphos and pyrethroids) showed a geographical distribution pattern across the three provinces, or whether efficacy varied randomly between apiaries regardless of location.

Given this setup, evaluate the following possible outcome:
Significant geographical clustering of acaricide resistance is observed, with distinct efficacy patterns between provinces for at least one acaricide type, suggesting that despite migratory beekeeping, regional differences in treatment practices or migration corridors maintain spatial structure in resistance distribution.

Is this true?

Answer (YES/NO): NO